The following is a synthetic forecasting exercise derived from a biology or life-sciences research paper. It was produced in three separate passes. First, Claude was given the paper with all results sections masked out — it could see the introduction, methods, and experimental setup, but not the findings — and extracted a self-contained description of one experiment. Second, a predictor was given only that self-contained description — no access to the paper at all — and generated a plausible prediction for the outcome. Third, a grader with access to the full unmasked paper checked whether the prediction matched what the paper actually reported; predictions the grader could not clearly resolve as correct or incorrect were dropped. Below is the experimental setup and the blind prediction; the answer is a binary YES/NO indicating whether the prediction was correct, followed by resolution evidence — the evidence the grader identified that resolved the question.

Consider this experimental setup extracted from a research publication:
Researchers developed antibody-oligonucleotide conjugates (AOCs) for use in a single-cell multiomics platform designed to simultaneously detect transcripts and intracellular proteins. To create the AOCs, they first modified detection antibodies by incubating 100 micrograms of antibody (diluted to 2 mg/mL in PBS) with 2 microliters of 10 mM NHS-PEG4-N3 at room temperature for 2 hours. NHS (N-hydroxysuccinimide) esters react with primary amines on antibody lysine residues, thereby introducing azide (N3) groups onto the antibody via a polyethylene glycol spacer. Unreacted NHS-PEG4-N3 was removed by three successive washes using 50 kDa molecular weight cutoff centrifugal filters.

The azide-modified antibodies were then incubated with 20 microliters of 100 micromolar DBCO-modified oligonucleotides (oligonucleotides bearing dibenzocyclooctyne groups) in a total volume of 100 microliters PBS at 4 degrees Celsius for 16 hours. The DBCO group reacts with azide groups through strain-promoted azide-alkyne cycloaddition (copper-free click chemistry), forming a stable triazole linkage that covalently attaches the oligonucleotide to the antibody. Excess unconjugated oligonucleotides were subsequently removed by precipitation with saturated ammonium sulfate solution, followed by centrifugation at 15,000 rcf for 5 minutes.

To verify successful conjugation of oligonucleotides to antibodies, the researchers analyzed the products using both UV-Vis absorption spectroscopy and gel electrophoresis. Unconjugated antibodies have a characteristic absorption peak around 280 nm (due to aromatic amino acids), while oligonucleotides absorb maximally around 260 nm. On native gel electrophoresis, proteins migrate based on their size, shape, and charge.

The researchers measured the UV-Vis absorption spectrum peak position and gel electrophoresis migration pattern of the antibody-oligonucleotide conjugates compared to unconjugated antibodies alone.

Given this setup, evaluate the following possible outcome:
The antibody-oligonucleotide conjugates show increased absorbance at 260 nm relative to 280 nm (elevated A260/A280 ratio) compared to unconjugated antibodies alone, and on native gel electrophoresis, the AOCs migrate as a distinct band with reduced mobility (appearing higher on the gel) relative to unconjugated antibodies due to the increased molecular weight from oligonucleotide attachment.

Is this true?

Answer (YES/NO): YES